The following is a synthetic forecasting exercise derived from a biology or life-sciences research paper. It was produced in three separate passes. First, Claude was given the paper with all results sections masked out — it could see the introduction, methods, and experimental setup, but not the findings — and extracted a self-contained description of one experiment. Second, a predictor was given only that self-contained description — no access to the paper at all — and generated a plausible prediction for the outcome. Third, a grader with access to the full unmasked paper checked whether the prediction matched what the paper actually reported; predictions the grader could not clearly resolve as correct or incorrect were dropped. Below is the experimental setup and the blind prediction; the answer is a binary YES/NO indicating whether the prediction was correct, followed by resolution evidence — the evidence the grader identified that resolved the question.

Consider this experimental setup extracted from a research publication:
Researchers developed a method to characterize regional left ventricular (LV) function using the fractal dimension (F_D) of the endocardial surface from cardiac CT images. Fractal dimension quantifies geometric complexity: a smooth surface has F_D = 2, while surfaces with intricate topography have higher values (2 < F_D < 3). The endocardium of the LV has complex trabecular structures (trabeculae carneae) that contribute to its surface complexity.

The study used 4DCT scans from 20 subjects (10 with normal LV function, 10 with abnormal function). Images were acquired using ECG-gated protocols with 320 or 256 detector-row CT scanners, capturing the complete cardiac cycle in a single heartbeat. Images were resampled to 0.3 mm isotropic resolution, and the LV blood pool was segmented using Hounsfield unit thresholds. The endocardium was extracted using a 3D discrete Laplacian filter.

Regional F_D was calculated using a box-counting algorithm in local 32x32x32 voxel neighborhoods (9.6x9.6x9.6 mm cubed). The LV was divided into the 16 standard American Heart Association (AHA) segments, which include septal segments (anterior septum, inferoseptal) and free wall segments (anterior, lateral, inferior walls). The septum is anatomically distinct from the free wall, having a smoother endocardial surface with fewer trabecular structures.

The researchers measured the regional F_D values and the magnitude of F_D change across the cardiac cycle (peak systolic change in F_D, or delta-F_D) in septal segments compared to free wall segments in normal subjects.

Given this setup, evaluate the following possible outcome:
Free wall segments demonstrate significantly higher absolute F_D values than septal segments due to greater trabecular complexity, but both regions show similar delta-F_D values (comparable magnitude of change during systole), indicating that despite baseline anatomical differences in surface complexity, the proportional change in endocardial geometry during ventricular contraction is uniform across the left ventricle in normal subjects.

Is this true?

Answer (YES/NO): NO